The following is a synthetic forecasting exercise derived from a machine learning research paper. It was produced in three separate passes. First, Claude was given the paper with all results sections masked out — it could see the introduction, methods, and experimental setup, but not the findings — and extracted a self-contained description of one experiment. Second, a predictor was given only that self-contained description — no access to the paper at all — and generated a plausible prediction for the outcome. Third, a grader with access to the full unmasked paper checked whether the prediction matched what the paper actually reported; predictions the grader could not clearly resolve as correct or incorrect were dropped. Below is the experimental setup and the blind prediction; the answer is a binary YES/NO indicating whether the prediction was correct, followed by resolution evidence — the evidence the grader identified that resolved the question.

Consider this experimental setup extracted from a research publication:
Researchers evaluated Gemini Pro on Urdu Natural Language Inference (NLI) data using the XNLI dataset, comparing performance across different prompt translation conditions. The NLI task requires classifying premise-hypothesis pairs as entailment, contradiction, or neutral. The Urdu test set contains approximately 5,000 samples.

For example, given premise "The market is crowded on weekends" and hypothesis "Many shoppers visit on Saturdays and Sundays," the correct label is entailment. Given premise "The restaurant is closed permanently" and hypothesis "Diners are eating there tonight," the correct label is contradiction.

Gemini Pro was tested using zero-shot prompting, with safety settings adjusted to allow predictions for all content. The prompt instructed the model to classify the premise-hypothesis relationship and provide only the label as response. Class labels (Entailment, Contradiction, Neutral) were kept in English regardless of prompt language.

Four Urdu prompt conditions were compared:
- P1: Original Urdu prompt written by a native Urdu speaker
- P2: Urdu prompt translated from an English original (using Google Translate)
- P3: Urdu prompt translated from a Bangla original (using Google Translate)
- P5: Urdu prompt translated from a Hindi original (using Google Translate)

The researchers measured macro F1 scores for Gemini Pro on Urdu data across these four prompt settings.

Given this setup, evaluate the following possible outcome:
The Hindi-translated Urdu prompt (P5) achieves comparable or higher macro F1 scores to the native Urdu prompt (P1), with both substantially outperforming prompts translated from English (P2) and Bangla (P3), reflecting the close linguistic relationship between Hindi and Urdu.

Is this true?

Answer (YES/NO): NO